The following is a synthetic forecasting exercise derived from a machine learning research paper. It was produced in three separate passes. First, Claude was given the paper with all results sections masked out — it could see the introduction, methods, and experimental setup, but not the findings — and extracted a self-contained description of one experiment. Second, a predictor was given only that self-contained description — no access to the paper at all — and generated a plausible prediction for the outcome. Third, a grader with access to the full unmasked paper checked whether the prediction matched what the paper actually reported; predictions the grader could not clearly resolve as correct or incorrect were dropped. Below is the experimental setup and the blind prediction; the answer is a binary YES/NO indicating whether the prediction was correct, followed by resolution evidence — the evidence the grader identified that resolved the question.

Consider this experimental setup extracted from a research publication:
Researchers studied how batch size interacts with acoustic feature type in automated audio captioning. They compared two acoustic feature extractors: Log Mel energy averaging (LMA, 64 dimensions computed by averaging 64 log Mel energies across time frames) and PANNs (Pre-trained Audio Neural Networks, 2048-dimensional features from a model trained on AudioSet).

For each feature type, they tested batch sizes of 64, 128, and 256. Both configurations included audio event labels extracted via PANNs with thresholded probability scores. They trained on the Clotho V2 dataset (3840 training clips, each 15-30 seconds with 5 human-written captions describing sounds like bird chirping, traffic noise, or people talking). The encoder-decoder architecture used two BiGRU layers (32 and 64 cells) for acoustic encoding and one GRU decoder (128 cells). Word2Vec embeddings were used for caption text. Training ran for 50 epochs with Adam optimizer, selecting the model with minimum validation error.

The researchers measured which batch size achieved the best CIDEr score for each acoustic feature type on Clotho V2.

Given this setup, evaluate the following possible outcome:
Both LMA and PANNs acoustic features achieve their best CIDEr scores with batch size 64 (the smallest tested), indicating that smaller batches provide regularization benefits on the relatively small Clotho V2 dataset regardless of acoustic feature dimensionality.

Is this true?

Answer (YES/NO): NO